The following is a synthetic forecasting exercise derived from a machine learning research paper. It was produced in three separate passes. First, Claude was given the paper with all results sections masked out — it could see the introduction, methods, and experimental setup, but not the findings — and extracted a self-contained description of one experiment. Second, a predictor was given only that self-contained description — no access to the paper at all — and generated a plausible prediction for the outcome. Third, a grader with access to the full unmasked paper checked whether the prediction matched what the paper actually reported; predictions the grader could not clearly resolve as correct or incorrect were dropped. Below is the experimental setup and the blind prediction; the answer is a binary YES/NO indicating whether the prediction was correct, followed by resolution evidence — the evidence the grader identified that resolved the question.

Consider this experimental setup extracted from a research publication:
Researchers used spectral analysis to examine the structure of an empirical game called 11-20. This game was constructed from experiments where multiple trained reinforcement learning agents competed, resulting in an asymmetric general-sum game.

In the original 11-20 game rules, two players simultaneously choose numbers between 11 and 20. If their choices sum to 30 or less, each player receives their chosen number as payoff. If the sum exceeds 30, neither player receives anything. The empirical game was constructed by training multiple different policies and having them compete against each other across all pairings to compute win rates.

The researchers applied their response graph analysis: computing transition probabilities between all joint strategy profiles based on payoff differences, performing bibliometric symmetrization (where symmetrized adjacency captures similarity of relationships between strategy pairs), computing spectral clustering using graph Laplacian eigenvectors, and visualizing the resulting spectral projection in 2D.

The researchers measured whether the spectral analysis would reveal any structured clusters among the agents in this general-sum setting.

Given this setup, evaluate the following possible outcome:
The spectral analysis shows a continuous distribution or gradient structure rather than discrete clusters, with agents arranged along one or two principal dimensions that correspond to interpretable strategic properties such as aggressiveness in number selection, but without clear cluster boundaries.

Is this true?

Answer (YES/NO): NO